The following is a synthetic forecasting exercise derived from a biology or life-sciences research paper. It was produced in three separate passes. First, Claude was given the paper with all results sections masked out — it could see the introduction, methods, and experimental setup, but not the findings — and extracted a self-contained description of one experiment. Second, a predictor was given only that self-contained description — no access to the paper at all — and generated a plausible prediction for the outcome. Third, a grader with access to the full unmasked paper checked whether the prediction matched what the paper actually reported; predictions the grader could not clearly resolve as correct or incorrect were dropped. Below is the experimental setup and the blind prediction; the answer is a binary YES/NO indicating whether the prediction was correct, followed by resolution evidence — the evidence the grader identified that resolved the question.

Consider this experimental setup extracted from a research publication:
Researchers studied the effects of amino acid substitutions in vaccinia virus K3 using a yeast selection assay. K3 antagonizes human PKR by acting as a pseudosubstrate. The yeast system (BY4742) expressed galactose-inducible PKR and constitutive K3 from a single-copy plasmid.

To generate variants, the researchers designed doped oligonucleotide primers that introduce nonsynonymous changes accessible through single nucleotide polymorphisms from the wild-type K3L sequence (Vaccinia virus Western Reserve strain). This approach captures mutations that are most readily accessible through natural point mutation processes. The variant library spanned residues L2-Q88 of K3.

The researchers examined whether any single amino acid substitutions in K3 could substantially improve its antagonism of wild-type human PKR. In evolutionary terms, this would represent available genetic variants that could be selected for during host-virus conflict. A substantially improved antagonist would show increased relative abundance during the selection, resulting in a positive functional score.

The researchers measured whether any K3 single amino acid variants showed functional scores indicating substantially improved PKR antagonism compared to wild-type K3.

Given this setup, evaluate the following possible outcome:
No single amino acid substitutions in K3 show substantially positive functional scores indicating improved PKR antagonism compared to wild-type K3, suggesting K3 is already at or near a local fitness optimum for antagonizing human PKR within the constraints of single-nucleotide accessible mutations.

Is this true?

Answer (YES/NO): NO